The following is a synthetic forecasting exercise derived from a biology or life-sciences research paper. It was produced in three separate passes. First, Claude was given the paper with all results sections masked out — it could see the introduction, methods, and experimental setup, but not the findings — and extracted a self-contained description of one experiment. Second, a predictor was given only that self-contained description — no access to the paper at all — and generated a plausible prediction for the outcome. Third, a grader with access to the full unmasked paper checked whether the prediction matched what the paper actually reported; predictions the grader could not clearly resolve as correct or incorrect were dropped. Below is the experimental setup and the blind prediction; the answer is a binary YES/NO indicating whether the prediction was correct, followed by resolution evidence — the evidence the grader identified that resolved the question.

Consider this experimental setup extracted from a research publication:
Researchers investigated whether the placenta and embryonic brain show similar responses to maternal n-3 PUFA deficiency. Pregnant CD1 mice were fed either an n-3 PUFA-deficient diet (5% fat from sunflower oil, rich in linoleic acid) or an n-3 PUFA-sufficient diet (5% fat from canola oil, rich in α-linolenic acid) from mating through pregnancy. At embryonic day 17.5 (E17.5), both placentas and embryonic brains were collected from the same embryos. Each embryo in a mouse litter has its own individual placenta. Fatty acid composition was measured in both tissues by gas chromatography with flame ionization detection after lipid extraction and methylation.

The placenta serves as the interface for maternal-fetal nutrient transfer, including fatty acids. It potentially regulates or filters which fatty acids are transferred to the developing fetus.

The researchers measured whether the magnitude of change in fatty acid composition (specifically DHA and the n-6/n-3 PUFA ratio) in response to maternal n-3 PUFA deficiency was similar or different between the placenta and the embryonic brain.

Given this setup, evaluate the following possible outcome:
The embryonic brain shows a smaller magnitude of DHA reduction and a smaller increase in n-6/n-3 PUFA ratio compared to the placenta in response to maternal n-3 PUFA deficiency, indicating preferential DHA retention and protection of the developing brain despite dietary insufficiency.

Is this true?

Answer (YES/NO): NO